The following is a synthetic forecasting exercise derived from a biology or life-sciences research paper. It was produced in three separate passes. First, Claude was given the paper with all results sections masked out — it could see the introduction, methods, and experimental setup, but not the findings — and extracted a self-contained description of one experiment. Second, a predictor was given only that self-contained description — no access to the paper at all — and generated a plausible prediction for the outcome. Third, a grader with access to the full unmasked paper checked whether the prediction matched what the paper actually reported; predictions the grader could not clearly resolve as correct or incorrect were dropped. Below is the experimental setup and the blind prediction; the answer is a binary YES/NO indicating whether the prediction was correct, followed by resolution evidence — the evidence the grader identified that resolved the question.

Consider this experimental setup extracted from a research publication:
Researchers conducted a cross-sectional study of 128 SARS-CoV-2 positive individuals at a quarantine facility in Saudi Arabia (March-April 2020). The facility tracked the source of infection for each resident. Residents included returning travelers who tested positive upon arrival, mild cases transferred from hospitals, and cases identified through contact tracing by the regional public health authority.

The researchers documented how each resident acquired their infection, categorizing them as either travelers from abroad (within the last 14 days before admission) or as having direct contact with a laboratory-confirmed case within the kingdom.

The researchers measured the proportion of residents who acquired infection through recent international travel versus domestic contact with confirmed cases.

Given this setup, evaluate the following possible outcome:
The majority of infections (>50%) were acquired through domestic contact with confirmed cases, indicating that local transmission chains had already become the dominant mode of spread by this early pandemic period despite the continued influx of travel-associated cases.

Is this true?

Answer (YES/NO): NO